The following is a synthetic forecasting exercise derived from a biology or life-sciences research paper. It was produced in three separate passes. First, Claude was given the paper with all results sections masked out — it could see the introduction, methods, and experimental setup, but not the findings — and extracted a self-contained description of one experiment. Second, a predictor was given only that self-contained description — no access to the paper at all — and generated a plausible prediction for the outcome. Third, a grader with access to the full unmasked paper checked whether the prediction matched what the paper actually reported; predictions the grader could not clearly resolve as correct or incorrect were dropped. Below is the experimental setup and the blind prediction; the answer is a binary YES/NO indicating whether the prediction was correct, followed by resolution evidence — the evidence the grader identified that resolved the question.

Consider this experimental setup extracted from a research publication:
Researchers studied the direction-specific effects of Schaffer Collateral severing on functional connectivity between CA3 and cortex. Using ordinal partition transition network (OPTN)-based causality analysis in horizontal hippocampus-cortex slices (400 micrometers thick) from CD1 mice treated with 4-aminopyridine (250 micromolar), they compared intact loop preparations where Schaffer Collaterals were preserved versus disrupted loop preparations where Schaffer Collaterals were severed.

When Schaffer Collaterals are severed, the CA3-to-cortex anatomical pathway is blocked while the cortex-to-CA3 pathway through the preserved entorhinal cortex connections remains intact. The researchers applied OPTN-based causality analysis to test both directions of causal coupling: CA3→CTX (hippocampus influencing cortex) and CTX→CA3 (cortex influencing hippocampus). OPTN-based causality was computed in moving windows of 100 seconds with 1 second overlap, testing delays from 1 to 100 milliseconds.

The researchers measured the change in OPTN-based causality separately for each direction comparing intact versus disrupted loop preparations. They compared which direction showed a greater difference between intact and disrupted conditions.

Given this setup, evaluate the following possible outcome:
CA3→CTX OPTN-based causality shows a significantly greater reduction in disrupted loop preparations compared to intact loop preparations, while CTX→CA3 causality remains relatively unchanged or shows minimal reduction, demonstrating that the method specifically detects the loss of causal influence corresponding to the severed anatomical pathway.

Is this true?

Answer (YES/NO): NO